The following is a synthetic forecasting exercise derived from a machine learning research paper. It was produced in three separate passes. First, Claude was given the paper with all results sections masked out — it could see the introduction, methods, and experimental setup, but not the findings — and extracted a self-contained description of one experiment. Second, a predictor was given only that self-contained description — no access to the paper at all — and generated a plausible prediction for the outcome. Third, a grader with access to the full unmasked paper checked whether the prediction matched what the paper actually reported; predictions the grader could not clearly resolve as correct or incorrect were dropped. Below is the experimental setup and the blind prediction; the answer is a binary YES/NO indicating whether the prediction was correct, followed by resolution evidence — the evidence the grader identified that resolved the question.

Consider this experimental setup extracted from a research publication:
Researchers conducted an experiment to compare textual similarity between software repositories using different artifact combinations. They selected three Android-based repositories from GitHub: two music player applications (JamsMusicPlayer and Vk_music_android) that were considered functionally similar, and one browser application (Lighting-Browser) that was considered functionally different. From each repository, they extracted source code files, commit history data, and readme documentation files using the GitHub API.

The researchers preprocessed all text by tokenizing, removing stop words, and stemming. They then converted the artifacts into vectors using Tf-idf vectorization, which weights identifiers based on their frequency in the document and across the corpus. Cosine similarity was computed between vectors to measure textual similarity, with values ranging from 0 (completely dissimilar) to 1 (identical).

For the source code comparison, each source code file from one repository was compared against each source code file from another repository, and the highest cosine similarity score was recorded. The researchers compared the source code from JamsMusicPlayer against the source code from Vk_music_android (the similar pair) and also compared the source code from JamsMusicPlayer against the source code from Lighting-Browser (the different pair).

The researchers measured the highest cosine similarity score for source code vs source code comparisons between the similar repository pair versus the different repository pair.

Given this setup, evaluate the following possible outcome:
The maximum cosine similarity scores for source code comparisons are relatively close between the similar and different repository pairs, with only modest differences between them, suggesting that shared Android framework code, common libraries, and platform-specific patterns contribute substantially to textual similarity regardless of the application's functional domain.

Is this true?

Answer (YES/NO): YES